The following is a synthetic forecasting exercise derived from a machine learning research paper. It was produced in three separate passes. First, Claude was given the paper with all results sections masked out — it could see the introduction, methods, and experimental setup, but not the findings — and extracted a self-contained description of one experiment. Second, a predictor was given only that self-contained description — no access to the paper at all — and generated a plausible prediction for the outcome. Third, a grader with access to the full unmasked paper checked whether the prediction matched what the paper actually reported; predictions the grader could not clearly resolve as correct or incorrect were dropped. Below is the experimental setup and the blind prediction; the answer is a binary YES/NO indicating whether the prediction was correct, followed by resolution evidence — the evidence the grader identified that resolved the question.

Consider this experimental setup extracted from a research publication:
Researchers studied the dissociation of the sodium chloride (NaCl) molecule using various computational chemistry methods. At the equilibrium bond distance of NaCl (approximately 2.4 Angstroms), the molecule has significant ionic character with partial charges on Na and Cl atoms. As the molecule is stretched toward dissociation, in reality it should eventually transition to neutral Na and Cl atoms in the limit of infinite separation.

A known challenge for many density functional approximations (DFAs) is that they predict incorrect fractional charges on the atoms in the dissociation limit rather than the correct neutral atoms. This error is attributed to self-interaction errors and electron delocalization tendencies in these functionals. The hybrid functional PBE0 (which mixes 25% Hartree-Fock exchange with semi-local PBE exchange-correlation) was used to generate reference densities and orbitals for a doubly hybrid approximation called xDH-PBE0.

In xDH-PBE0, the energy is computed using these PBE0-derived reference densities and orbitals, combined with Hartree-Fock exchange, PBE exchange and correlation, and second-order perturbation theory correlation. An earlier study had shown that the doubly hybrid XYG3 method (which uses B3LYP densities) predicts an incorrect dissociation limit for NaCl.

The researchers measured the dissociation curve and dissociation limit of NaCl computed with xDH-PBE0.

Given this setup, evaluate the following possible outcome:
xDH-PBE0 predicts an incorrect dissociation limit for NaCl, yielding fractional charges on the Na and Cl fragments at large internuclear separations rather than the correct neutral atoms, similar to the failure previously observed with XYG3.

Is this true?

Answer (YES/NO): YES